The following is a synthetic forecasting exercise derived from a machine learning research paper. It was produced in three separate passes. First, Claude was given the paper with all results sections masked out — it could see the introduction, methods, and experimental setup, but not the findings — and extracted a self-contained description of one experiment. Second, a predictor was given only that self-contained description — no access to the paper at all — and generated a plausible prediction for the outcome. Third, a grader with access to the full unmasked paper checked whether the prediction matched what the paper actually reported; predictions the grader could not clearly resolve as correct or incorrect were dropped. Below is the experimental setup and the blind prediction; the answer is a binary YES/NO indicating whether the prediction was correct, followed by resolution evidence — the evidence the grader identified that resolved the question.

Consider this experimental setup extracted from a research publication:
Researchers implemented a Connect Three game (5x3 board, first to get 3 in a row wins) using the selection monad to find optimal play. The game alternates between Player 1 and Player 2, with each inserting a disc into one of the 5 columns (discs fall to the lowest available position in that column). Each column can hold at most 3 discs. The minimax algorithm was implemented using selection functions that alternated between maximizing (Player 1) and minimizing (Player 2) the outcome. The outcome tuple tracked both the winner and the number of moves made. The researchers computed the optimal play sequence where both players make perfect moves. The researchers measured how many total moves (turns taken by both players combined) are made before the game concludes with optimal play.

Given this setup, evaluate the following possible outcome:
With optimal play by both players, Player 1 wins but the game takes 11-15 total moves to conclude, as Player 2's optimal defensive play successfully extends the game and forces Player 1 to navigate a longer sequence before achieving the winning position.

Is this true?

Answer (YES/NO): NO